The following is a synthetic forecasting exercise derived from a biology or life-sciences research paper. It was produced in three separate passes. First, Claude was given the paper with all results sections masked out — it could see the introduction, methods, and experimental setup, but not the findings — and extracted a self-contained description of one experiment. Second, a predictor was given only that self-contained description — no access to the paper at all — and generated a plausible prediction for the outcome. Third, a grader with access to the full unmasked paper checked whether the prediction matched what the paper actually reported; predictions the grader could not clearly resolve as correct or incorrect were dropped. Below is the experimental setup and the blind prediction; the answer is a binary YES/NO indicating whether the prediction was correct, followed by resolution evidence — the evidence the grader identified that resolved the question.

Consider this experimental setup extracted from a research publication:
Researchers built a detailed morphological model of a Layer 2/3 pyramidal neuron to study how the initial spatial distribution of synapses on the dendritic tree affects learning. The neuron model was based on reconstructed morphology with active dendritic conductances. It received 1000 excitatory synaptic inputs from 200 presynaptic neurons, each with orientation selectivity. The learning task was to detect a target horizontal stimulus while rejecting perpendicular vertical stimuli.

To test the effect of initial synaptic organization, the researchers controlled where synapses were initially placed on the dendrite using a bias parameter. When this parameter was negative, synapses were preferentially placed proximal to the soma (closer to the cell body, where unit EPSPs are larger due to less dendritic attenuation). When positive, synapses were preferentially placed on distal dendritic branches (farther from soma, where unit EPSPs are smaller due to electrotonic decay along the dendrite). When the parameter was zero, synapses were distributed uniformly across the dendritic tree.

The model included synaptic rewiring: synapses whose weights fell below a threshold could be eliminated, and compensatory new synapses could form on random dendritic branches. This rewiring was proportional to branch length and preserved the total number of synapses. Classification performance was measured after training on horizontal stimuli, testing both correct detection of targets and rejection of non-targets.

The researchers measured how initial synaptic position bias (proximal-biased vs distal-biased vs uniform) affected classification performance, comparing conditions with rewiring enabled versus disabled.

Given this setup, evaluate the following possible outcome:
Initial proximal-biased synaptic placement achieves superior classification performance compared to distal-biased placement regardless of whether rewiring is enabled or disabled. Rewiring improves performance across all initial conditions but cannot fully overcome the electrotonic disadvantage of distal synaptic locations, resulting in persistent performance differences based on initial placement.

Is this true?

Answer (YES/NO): NO